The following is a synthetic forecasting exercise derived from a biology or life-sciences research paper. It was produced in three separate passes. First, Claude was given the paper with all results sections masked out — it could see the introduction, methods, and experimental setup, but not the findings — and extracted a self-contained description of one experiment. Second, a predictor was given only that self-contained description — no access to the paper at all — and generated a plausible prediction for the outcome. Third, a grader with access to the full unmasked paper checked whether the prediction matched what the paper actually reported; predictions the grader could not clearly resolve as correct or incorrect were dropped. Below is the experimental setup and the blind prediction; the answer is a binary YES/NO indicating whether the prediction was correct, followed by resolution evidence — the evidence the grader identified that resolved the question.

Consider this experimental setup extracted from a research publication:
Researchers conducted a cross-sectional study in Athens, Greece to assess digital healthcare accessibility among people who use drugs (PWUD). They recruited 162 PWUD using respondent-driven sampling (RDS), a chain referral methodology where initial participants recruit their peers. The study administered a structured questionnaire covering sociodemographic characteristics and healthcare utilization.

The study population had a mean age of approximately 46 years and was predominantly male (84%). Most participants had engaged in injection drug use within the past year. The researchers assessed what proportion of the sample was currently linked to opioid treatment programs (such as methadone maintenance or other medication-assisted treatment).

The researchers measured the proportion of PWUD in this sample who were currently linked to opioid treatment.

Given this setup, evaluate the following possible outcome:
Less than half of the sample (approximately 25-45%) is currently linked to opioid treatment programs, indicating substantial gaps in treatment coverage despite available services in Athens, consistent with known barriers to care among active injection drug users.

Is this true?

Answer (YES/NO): NO